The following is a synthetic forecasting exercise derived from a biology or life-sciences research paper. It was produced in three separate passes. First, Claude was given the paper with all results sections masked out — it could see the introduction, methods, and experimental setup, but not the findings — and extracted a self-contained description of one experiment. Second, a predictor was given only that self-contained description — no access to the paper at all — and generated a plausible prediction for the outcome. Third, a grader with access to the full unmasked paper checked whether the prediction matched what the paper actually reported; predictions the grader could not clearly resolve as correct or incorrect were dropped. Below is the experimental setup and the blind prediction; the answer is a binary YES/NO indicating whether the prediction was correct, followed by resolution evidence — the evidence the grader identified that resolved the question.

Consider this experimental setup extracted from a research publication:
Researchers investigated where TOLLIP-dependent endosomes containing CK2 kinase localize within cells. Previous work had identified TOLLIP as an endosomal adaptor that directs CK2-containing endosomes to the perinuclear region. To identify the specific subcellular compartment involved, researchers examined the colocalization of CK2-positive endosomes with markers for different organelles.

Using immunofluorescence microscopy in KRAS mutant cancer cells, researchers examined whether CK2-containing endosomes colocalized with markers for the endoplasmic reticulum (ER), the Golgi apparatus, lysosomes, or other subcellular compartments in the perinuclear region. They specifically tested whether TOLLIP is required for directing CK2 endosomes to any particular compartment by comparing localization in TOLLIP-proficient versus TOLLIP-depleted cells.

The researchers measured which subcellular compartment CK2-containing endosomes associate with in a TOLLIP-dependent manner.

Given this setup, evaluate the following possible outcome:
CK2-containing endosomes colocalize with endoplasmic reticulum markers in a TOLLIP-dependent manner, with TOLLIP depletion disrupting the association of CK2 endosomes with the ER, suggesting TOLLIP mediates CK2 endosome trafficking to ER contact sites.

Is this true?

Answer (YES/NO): YES